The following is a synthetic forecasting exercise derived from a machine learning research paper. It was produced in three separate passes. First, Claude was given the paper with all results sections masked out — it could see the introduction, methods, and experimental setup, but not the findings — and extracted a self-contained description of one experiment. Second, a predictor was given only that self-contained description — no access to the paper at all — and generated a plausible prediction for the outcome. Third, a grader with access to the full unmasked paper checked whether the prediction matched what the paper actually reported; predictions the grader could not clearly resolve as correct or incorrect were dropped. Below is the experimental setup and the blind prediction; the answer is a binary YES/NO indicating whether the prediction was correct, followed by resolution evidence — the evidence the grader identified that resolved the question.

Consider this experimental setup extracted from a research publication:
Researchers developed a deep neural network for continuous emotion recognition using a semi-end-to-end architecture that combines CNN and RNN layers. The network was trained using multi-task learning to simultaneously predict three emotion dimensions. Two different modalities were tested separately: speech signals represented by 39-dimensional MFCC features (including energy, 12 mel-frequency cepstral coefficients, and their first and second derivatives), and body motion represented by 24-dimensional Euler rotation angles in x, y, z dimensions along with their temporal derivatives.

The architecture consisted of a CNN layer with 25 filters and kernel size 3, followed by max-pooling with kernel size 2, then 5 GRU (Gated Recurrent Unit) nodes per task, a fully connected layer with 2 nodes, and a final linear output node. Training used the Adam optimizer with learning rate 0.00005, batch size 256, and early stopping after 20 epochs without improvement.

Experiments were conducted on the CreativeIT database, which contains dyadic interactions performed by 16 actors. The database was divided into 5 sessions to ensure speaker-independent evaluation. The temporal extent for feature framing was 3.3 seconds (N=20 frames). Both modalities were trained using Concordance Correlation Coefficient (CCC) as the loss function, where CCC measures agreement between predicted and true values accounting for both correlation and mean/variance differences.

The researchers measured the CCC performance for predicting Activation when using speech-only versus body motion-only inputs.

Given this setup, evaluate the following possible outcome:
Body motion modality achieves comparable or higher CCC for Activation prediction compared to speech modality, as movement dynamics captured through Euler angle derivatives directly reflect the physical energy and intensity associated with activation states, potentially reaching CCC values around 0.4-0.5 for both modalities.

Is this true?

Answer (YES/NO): NO